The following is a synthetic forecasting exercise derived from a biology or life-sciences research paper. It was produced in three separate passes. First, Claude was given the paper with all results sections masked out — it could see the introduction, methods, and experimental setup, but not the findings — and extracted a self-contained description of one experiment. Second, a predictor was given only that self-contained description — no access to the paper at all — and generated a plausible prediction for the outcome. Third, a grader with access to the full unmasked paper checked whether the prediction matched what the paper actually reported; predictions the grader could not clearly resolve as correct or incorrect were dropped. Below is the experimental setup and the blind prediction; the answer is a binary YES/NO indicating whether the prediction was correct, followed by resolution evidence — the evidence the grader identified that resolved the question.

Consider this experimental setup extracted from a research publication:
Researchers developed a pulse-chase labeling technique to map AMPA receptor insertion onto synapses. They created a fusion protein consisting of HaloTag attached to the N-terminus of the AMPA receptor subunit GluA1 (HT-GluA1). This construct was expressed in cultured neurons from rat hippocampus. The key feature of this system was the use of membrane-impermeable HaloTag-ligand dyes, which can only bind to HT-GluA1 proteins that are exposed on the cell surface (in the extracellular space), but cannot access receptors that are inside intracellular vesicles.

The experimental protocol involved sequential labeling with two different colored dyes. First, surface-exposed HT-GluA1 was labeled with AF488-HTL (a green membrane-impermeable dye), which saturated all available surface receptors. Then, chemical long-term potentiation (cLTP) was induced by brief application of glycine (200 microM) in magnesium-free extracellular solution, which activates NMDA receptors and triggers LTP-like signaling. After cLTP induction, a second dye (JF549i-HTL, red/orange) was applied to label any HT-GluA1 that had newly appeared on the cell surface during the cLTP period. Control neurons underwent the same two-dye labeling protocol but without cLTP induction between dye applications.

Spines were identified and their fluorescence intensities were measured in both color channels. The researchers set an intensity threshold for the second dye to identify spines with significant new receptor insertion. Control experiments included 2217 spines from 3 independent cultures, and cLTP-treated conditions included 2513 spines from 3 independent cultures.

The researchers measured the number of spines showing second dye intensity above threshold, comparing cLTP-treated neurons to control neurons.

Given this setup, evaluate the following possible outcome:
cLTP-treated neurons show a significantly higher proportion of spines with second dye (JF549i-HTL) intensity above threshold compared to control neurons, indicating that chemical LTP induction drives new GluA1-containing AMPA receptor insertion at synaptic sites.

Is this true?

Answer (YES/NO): YES